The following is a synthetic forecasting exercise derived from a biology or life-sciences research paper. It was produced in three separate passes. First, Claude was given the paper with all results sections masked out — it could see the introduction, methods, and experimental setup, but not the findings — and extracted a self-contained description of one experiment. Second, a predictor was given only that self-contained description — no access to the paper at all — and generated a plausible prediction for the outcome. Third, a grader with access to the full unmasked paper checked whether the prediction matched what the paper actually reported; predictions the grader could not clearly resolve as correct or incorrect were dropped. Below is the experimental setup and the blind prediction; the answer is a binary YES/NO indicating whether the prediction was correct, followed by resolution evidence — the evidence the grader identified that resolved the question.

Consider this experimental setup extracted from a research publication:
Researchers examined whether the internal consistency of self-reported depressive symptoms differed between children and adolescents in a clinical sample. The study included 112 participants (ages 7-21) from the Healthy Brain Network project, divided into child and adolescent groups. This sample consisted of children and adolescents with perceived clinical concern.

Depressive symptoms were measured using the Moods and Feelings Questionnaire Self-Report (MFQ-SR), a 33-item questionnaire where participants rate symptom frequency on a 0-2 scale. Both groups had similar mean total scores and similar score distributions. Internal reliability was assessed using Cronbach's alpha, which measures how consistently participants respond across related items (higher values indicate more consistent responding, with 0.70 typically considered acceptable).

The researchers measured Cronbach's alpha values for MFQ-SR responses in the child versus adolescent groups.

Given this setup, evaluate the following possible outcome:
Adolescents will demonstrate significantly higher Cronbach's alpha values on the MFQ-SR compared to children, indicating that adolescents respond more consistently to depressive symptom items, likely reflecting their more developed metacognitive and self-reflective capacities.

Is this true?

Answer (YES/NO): NO